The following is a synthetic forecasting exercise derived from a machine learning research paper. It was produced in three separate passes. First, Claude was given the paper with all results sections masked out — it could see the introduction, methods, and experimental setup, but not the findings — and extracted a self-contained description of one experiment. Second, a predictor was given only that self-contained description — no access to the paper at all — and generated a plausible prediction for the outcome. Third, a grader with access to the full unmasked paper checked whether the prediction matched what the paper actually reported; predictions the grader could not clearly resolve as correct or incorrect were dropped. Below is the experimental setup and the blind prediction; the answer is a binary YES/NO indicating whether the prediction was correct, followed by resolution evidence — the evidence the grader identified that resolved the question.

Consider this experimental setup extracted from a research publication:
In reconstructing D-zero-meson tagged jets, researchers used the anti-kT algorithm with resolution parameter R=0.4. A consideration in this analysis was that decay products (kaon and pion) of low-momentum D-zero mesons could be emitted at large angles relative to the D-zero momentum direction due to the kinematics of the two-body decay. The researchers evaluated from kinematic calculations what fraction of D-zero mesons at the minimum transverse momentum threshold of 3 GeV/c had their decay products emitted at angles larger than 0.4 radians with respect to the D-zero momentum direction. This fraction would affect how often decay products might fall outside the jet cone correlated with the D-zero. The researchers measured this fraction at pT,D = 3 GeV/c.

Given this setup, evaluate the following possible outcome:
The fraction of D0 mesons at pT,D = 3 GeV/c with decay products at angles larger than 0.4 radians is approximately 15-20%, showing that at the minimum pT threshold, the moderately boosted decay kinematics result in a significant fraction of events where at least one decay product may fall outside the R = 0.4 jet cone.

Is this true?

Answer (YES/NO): NO